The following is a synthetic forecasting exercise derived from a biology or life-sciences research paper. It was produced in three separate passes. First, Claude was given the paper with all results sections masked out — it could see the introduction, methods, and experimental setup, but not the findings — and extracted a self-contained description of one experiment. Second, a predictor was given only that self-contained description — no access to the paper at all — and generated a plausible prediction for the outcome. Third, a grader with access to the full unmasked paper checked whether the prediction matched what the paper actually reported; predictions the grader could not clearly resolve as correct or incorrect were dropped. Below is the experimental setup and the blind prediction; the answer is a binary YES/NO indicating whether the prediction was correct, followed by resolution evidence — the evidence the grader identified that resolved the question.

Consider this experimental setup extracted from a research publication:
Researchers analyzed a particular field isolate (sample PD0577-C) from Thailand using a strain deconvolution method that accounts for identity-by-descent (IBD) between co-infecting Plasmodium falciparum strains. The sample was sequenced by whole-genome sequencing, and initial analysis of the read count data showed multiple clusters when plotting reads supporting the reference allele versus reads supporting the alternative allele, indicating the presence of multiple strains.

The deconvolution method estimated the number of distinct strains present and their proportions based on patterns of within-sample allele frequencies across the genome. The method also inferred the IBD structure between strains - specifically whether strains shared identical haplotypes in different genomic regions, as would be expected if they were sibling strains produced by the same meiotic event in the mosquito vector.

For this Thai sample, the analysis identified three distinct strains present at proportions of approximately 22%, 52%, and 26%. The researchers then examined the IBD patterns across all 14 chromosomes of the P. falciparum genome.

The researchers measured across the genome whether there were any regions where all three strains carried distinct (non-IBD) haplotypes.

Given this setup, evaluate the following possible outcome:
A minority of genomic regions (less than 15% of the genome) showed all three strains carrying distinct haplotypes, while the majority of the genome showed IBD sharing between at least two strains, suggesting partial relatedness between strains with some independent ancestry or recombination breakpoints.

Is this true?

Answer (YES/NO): NO